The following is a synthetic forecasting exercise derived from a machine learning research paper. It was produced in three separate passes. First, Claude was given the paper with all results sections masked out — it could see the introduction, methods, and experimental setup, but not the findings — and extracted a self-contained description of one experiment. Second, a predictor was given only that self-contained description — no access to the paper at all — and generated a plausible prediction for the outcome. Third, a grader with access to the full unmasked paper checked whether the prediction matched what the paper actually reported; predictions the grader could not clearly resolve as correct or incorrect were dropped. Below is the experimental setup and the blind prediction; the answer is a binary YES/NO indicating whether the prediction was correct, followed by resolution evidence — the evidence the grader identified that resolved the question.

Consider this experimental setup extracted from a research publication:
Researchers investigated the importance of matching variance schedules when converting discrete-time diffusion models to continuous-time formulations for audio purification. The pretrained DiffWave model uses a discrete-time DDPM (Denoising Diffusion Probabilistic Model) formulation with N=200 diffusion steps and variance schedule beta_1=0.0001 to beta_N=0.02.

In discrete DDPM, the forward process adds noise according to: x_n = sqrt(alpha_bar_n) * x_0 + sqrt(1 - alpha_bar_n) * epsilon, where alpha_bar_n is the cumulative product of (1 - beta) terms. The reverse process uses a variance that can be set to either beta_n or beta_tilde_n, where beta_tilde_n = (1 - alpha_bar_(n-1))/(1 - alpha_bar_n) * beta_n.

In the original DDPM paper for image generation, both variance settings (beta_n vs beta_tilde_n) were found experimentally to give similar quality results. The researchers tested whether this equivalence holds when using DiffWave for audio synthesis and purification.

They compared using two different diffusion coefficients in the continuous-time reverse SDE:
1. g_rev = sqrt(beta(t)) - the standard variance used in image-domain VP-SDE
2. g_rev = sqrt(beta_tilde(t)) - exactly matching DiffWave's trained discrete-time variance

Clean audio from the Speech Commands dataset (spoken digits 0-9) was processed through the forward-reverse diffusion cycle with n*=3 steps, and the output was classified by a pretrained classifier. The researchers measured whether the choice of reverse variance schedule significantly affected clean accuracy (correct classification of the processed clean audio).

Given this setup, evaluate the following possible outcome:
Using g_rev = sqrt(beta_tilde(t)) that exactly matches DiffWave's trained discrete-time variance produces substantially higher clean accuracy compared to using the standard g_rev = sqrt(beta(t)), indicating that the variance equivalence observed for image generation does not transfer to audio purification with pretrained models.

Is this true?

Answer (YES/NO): YES